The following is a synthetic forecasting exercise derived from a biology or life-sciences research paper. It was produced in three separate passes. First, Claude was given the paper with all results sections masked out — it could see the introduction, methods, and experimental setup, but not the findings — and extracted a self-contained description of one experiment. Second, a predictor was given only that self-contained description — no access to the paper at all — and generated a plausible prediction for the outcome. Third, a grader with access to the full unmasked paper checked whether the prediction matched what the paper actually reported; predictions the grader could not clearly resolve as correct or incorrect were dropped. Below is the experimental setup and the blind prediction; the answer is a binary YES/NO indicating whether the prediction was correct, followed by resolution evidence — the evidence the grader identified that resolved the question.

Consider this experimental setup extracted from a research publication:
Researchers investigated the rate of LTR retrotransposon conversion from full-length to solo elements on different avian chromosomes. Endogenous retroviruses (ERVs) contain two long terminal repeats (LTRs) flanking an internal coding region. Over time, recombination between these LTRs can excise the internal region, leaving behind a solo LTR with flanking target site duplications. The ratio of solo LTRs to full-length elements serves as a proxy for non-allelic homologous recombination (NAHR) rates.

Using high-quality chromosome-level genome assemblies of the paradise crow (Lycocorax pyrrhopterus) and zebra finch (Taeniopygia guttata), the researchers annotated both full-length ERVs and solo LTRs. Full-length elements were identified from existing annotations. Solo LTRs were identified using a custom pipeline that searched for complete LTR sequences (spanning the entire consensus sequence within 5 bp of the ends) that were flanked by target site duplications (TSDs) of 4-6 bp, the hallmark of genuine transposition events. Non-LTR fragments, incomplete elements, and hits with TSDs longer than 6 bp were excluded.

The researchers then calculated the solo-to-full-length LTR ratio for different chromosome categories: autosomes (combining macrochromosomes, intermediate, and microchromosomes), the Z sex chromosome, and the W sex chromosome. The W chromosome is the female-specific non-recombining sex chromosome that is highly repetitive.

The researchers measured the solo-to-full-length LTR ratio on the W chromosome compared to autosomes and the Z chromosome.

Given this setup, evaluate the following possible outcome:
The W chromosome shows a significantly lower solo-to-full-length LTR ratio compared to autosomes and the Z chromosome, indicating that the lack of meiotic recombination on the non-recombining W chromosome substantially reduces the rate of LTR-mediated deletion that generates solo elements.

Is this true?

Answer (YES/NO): YES